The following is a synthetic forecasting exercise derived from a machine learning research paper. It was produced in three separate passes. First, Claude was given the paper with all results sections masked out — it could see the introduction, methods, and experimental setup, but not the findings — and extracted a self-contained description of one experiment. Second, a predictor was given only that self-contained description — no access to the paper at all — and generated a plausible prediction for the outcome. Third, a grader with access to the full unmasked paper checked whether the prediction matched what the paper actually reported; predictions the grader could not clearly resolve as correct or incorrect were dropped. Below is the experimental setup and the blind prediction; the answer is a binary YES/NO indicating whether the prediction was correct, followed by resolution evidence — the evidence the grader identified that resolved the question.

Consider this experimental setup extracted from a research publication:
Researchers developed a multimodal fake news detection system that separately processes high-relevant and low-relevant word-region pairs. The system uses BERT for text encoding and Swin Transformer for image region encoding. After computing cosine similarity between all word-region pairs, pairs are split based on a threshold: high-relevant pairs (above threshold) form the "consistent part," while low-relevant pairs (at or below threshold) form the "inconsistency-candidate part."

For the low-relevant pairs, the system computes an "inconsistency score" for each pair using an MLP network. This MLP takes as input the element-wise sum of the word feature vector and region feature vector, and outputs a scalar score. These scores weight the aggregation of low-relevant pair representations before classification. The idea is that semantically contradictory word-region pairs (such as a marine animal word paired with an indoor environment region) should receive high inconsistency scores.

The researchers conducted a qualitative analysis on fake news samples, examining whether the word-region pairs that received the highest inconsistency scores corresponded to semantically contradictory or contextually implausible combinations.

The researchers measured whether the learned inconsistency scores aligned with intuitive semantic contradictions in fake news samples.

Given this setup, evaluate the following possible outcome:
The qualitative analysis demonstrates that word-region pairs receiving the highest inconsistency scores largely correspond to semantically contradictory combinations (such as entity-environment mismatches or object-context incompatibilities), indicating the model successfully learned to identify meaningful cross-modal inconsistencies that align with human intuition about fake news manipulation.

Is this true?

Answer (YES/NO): YES